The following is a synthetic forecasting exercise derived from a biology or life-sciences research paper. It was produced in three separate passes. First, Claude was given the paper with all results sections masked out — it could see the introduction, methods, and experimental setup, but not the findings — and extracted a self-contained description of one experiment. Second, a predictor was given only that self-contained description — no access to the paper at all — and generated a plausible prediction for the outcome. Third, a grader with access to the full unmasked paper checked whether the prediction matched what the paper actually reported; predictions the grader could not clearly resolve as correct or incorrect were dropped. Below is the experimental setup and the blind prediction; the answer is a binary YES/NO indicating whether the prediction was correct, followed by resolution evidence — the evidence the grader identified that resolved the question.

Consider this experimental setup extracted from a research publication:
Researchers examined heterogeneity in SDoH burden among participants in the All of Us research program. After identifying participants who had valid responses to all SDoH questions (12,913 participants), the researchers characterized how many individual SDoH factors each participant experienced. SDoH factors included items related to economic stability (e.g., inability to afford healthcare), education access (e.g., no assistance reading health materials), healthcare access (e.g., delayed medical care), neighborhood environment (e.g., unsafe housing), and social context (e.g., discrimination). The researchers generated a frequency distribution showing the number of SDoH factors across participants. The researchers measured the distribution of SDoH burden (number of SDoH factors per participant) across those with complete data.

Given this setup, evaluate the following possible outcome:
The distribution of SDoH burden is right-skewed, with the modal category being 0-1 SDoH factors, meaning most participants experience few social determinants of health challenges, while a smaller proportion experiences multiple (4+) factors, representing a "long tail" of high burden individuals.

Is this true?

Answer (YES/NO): NO